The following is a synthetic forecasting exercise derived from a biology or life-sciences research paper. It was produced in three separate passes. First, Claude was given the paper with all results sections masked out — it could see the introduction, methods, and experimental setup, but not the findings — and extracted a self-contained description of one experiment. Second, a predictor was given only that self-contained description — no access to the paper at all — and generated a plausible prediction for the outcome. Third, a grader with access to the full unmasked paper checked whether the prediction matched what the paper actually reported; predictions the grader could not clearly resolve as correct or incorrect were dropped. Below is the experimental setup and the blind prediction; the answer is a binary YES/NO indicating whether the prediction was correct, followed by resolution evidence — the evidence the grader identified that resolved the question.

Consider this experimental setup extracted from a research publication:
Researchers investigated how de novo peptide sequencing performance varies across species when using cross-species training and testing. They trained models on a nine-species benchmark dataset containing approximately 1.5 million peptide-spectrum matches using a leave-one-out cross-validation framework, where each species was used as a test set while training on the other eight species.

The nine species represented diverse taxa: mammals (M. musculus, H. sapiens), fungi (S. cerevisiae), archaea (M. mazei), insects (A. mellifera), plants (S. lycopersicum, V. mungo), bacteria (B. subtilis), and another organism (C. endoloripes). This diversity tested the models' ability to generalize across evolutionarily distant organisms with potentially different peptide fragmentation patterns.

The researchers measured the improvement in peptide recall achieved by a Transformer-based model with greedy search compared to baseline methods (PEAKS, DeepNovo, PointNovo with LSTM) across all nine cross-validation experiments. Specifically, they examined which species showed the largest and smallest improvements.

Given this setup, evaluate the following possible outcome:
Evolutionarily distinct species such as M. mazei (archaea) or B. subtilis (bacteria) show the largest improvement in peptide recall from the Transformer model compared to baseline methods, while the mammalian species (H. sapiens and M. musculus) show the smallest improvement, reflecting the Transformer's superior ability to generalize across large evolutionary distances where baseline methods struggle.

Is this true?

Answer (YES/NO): NO